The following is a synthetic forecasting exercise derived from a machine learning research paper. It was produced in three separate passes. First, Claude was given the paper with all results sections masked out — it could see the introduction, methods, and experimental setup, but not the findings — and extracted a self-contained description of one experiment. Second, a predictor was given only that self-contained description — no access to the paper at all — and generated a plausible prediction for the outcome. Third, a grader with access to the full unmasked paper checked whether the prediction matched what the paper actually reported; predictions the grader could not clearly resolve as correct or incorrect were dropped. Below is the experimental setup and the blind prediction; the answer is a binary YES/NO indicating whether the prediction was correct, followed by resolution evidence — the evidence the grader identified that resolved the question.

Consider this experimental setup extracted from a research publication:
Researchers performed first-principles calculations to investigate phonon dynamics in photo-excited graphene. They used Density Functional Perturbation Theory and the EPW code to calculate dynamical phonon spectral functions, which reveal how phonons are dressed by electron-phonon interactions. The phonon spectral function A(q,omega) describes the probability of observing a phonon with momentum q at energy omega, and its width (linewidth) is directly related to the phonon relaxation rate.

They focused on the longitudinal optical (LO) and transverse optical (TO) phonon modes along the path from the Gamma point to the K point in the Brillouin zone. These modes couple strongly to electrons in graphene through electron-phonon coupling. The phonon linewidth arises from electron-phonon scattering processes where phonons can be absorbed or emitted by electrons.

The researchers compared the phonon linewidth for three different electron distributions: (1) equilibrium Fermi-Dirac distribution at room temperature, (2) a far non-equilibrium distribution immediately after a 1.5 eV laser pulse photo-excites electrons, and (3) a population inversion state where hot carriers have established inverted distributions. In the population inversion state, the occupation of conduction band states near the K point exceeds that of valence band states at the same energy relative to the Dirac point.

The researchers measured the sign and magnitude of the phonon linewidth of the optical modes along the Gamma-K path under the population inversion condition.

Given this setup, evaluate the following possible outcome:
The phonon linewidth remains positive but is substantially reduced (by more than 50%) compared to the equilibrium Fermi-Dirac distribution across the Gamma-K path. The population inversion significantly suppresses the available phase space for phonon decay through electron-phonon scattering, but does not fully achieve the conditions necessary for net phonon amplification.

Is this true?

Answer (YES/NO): NO